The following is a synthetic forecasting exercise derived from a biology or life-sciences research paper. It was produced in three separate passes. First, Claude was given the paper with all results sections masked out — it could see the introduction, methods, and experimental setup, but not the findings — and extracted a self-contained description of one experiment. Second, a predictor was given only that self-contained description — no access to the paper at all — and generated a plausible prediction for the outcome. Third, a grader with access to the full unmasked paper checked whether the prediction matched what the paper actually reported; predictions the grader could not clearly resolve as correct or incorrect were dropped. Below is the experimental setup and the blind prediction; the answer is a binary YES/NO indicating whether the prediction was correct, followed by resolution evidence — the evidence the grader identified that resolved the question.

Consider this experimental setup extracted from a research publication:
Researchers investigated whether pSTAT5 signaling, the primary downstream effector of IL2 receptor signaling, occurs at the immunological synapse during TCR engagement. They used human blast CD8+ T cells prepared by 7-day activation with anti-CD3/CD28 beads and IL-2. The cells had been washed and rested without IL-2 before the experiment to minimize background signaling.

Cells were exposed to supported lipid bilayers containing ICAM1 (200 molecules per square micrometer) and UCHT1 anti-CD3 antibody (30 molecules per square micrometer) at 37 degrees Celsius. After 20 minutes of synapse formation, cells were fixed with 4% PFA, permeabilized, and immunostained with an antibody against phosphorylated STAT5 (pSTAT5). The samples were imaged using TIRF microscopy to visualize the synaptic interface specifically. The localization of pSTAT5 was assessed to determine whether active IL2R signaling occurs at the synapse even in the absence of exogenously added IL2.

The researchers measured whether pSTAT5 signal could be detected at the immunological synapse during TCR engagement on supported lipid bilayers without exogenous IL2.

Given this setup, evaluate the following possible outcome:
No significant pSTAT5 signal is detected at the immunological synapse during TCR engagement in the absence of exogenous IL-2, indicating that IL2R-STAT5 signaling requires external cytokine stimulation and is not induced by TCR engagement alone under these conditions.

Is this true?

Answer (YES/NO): NO